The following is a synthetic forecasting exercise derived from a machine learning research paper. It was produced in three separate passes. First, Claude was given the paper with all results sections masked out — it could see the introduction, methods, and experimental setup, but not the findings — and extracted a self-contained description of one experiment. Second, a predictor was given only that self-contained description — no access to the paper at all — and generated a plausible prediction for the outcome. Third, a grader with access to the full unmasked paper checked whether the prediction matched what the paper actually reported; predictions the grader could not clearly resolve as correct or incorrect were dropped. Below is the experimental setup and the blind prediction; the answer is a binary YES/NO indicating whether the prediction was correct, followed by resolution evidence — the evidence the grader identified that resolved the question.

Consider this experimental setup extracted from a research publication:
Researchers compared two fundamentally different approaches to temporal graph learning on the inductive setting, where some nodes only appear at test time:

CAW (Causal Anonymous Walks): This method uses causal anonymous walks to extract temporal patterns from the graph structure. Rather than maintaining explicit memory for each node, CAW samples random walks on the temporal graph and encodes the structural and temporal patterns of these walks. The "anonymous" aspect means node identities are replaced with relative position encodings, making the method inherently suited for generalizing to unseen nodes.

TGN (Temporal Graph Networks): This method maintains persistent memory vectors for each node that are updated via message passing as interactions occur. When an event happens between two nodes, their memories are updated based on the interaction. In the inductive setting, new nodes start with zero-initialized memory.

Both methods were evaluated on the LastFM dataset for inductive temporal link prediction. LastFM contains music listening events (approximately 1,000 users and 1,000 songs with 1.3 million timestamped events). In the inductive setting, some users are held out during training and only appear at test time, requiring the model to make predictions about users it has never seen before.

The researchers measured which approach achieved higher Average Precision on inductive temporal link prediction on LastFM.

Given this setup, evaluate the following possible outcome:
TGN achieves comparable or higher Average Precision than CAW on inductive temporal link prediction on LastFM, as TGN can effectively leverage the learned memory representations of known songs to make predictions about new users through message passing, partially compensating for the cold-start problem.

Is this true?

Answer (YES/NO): NO